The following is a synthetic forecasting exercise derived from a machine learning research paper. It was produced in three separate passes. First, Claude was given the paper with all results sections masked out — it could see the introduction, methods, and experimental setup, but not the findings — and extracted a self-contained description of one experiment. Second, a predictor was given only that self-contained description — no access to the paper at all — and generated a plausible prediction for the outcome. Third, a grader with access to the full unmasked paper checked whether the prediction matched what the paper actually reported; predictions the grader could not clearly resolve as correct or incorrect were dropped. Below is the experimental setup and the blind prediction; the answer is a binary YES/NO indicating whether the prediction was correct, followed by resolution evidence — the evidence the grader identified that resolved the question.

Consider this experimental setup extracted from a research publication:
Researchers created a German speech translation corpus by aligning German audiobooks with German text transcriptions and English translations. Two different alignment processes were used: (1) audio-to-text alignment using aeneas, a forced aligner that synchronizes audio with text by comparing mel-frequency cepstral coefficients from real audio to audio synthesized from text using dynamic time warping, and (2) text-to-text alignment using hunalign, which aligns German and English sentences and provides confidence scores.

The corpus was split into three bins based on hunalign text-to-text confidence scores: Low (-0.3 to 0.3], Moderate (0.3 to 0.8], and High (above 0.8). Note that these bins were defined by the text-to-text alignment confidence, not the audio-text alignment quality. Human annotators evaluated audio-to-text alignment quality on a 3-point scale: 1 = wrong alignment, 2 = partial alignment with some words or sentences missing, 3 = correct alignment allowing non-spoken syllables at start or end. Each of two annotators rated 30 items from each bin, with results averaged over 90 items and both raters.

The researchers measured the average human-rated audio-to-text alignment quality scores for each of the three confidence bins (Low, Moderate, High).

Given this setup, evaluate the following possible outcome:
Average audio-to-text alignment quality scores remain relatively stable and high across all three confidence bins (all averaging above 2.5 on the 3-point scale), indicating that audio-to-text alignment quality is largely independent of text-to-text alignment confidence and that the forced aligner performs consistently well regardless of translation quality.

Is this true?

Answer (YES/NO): YES